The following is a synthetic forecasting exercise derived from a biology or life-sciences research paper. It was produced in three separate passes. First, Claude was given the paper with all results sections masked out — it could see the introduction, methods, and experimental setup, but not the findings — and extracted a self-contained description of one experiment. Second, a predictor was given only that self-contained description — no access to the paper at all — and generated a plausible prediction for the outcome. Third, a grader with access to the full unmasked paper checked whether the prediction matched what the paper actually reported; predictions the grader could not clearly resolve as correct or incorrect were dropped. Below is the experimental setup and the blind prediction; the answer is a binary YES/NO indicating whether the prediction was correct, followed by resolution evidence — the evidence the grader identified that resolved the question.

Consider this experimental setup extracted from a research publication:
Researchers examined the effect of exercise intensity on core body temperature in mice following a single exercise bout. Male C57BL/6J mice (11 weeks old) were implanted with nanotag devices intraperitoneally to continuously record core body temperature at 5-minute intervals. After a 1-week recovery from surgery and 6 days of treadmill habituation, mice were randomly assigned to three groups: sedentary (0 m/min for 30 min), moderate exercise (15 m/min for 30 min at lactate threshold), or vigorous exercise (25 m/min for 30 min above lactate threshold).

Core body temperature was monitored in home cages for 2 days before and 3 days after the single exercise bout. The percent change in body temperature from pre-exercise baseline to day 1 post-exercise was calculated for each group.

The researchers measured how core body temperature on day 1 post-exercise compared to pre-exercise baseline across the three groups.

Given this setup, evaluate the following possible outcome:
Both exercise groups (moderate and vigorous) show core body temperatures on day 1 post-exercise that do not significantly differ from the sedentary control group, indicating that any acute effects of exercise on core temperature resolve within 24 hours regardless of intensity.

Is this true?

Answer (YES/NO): NO